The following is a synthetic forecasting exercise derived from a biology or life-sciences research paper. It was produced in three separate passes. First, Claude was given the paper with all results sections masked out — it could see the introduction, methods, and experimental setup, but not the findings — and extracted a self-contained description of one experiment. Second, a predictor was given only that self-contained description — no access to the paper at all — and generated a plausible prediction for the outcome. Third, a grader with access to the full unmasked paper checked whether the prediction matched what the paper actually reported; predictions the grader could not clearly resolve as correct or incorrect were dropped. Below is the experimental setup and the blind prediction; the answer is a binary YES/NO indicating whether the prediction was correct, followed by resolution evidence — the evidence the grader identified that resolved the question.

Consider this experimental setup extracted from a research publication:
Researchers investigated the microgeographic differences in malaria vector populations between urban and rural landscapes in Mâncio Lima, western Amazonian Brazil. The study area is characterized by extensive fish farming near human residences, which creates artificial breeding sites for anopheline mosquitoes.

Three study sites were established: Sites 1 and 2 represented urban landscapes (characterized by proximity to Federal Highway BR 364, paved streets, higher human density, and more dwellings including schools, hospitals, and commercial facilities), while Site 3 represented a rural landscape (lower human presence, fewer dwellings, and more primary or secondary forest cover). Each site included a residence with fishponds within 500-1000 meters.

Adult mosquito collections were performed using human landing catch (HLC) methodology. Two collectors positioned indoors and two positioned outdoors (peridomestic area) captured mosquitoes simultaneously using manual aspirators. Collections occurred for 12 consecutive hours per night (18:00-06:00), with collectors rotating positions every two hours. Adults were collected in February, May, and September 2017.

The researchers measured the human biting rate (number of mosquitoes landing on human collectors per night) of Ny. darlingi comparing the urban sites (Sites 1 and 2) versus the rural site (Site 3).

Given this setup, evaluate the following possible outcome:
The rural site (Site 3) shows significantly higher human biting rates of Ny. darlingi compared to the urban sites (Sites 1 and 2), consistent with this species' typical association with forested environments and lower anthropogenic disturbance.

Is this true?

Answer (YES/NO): NO